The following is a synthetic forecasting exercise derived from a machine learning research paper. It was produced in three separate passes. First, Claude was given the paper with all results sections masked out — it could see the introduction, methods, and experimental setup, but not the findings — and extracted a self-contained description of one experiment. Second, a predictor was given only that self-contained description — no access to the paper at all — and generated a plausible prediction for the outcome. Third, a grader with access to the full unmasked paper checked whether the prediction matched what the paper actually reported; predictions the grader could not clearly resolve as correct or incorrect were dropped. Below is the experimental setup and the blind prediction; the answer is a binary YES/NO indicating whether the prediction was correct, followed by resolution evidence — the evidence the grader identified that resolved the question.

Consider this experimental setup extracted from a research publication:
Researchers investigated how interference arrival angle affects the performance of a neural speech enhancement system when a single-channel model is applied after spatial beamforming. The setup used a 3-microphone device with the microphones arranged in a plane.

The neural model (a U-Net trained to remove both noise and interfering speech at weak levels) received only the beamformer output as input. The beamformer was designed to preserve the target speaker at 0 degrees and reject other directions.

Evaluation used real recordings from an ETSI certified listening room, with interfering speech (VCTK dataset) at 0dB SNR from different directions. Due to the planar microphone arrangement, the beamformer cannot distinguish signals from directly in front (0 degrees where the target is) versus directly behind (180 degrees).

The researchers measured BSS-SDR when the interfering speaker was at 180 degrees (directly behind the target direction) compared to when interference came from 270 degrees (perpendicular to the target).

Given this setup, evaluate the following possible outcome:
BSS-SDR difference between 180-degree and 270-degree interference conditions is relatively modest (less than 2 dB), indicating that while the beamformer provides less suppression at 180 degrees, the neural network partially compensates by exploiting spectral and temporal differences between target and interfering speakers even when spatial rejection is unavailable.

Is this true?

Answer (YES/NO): NO